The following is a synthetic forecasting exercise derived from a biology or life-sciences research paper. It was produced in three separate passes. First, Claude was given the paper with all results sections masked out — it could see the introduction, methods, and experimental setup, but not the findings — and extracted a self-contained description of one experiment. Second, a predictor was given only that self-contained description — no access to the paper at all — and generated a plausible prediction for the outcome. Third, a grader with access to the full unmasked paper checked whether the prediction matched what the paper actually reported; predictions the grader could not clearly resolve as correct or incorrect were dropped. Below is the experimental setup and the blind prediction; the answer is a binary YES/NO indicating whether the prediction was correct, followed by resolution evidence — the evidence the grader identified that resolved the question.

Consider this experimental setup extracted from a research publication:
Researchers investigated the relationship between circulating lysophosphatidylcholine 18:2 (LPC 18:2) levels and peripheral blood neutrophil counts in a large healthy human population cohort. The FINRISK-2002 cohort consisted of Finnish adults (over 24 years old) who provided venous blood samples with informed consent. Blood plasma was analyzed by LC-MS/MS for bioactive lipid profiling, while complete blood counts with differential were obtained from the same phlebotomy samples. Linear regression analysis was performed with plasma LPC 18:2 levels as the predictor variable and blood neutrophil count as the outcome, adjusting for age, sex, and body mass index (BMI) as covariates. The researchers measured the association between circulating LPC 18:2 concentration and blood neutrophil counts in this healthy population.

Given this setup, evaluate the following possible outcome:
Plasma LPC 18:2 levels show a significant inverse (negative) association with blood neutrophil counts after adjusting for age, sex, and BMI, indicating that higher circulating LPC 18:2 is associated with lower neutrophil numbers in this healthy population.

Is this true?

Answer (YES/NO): YES